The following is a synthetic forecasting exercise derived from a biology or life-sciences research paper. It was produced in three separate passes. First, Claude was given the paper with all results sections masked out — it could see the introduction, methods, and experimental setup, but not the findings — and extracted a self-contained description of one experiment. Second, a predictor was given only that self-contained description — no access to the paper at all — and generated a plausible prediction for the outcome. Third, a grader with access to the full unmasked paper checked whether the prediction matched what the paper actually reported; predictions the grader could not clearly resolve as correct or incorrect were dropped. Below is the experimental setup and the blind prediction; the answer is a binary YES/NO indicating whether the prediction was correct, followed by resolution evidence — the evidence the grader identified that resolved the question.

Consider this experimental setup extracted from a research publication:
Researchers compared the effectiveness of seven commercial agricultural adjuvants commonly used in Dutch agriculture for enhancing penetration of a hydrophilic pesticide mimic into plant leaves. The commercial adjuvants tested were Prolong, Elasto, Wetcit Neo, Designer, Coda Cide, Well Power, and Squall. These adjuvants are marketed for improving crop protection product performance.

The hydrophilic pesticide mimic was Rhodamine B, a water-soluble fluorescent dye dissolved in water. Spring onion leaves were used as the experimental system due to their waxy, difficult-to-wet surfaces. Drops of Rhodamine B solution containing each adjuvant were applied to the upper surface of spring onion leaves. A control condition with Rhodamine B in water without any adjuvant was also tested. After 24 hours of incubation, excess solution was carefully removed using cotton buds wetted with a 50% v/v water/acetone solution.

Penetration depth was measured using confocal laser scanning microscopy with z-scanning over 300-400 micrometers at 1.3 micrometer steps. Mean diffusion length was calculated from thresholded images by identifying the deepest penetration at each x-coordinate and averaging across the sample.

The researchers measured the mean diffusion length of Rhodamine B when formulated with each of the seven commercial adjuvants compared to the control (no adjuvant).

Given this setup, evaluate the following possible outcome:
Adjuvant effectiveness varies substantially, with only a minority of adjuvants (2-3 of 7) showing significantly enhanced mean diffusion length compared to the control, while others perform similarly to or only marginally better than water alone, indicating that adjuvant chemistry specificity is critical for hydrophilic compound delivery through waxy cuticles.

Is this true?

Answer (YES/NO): YES